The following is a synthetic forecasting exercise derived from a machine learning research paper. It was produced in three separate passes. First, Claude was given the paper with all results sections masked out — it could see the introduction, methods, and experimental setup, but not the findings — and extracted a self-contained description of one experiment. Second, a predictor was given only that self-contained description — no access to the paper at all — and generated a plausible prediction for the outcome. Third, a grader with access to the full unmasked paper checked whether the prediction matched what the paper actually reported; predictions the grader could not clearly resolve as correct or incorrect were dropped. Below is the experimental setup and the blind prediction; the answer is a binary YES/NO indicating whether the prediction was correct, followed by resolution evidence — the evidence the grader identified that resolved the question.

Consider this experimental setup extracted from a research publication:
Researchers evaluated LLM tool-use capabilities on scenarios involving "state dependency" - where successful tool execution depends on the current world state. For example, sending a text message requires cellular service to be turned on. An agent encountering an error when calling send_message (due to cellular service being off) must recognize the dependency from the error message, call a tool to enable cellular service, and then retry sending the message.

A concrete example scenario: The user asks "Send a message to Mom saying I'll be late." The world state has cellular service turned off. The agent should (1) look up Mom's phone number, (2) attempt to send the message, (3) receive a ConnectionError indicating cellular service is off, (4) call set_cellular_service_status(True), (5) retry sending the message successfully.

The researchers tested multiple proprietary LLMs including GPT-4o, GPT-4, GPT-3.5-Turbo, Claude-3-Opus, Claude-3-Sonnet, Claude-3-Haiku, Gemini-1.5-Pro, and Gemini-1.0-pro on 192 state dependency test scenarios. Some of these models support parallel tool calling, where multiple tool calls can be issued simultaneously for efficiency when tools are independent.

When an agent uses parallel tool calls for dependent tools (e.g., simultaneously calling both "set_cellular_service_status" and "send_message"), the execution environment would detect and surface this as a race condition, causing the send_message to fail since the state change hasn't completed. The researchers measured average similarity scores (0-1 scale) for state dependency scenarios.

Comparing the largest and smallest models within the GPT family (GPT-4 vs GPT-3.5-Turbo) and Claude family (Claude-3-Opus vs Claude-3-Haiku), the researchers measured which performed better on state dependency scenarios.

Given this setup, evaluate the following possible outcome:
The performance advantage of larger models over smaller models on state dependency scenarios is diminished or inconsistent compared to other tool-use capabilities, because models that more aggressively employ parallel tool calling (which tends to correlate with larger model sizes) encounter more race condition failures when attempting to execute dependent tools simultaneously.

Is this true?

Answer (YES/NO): NO